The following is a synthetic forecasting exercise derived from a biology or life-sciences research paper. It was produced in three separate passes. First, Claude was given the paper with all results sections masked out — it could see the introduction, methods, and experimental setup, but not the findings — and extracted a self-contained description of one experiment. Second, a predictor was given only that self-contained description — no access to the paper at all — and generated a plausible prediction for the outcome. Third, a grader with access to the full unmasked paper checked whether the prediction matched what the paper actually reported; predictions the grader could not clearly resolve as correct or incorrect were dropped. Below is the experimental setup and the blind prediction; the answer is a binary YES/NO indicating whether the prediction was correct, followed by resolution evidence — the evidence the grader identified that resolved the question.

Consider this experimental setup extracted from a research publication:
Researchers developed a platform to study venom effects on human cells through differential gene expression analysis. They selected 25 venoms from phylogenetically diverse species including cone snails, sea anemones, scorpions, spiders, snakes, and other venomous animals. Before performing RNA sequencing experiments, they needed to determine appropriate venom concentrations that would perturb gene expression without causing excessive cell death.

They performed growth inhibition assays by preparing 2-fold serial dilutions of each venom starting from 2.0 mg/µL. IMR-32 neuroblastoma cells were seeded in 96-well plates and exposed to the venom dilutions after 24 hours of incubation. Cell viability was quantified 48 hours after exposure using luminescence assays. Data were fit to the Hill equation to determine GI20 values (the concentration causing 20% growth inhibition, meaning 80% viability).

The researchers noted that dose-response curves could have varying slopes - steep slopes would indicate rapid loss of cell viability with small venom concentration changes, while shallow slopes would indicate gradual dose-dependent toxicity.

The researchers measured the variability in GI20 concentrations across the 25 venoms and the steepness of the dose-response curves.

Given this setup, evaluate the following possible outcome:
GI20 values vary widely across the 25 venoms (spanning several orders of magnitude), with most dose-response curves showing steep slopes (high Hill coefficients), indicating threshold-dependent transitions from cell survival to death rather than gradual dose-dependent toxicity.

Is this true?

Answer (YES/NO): NO